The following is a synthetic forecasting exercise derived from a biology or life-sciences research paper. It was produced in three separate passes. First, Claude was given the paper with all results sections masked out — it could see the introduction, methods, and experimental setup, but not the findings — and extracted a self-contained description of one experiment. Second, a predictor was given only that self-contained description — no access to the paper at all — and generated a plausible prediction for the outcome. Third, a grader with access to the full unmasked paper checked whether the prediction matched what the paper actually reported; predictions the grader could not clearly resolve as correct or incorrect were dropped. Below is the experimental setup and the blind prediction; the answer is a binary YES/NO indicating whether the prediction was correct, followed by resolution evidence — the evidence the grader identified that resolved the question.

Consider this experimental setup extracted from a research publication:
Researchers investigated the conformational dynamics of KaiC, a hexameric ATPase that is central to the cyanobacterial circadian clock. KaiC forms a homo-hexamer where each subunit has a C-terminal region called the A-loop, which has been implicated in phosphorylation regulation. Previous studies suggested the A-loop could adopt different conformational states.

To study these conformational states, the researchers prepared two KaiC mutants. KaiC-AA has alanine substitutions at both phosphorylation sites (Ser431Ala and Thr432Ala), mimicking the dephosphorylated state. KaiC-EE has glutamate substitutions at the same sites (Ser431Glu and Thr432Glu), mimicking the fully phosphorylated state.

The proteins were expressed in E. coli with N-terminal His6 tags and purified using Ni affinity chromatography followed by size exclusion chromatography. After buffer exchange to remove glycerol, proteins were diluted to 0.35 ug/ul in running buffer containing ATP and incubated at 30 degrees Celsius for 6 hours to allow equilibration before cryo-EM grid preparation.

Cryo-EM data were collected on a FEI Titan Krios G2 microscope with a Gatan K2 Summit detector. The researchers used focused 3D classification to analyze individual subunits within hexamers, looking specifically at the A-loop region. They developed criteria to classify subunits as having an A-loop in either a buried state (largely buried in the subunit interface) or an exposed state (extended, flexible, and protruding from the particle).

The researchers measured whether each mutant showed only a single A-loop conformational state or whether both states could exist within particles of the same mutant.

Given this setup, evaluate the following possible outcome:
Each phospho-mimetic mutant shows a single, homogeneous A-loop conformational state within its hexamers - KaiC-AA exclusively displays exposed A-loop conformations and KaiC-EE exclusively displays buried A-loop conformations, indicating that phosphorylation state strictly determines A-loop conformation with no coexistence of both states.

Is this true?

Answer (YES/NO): NO